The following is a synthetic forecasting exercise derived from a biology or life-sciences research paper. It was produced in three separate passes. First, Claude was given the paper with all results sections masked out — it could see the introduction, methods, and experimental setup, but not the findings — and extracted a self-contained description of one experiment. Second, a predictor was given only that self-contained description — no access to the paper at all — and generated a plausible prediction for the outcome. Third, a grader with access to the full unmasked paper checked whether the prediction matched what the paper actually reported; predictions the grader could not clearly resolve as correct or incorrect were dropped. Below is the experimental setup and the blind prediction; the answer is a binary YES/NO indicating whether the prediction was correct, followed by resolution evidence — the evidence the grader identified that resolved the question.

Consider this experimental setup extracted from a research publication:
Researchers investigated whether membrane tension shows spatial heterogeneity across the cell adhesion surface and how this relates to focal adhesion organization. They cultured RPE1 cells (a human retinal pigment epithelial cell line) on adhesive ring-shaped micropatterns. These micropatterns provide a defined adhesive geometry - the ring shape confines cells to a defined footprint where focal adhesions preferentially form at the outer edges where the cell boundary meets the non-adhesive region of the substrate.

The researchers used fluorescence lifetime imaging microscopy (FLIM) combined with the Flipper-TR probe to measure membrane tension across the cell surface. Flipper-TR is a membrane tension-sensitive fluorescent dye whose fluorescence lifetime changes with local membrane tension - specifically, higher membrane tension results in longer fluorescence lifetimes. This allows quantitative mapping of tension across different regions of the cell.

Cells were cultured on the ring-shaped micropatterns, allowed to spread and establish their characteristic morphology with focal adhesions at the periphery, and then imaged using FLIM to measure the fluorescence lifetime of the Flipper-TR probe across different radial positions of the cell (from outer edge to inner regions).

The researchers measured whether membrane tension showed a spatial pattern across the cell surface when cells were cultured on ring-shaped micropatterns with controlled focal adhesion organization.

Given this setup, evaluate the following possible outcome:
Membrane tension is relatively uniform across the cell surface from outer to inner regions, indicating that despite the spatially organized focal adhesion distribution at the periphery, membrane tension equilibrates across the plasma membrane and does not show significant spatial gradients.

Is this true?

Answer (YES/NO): NO